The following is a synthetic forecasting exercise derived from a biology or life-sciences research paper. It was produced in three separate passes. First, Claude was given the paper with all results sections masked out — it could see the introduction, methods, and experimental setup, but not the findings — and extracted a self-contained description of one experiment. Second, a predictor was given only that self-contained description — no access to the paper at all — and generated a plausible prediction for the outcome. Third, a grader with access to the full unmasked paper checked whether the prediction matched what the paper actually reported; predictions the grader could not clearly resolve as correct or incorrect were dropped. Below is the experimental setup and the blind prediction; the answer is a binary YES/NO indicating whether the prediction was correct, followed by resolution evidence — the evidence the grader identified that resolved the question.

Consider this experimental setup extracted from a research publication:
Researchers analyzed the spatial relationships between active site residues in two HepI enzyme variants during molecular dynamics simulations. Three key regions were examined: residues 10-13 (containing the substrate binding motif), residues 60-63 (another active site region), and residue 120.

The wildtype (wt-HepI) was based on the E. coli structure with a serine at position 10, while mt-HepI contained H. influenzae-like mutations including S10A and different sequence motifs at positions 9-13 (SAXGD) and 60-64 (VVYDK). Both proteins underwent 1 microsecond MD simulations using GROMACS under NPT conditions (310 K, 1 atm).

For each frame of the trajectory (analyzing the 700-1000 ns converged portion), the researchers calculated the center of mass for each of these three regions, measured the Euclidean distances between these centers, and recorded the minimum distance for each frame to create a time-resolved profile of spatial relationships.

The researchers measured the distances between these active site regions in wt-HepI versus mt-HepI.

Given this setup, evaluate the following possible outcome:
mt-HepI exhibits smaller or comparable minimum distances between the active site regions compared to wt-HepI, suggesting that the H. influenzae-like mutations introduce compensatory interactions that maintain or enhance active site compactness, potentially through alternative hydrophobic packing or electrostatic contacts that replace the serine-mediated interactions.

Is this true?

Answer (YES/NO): YES